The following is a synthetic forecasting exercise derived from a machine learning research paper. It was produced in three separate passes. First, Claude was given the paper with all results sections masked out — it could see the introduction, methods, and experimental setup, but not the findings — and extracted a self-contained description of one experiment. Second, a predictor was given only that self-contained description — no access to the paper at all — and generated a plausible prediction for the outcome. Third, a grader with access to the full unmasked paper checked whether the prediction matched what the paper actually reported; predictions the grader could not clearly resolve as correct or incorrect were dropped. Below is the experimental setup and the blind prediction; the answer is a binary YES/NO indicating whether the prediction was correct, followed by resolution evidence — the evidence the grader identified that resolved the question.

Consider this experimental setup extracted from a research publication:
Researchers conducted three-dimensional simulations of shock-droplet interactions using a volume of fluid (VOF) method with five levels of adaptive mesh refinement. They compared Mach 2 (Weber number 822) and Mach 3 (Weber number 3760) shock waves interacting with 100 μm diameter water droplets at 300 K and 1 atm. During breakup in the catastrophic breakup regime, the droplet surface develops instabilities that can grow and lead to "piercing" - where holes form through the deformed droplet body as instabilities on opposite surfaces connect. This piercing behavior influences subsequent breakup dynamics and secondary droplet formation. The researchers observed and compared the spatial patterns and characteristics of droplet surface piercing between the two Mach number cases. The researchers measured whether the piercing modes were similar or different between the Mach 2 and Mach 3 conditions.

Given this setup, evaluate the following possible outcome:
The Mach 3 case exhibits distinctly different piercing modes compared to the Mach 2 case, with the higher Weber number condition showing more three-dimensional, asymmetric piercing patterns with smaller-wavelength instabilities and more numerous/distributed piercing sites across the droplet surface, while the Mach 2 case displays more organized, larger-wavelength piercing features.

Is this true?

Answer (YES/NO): NO